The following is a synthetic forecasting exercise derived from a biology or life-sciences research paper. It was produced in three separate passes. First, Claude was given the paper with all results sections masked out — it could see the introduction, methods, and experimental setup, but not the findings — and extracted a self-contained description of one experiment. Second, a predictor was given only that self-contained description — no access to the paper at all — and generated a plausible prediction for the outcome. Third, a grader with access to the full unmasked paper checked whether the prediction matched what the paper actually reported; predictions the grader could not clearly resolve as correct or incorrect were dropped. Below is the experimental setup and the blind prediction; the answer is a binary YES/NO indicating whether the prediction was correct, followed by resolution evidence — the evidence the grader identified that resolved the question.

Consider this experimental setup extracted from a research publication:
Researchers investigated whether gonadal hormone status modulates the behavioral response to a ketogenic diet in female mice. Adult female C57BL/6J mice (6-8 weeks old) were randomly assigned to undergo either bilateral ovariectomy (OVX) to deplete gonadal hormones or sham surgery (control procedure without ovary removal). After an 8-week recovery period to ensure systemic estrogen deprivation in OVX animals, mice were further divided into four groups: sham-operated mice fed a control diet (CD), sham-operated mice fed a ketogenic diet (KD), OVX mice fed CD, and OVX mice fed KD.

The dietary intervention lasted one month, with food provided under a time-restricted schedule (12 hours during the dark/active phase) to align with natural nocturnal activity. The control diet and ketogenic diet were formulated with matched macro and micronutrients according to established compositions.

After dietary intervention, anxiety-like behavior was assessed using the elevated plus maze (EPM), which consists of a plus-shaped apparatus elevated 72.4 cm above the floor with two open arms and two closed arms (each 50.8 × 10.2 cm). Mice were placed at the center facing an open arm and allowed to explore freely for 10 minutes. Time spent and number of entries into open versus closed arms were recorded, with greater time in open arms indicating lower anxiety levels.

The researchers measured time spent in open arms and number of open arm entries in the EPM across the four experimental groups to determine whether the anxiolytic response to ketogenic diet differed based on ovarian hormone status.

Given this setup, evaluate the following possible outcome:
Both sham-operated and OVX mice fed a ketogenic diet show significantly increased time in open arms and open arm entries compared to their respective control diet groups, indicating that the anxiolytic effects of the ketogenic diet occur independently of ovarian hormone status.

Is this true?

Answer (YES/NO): NO